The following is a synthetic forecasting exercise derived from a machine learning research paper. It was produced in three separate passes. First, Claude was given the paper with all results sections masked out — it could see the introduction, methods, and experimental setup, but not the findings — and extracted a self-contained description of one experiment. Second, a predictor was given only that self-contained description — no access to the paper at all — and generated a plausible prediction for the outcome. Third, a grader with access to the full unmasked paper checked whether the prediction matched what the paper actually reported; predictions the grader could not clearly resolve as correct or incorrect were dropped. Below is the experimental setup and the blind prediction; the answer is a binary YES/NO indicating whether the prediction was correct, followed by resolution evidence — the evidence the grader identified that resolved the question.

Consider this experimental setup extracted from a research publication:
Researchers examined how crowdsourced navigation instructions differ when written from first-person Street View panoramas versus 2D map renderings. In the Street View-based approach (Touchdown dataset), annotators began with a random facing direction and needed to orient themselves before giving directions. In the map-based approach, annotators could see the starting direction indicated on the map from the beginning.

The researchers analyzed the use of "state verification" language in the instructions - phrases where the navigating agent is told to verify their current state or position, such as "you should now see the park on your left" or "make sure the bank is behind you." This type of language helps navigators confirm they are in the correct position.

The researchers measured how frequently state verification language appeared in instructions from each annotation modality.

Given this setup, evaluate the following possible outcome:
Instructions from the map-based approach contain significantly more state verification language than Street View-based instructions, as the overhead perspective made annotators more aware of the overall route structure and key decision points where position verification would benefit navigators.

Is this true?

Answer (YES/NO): NO